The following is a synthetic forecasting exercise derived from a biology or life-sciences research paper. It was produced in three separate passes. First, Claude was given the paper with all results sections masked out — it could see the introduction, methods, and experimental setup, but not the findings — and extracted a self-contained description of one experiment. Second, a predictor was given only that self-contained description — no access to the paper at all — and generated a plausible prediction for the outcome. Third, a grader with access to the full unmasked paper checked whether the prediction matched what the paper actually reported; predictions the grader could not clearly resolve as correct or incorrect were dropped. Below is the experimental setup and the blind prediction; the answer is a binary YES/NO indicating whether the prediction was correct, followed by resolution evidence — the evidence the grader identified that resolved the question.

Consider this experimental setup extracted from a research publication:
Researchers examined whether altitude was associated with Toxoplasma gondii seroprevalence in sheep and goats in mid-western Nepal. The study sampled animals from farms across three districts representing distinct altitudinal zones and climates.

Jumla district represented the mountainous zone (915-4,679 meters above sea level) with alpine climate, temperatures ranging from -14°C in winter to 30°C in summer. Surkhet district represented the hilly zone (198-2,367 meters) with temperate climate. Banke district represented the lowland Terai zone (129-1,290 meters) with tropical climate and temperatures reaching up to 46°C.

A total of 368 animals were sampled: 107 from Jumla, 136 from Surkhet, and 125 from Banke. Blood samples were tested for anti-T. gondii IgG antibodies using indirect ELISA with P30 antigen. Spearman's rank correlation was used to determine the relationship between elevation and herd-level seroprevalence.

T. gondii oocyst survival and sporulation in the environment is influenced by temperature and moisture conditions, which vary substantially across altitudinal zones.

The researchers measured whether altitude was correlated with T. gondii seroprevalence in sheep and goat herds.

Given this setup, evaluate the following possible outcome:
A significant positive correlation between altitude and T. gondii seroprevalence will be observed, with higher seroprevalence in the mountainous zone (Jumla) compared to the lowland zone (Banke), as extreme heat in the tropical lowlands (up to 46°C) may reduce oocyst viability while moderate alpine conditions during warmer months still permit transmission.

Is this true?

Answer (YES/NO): NO